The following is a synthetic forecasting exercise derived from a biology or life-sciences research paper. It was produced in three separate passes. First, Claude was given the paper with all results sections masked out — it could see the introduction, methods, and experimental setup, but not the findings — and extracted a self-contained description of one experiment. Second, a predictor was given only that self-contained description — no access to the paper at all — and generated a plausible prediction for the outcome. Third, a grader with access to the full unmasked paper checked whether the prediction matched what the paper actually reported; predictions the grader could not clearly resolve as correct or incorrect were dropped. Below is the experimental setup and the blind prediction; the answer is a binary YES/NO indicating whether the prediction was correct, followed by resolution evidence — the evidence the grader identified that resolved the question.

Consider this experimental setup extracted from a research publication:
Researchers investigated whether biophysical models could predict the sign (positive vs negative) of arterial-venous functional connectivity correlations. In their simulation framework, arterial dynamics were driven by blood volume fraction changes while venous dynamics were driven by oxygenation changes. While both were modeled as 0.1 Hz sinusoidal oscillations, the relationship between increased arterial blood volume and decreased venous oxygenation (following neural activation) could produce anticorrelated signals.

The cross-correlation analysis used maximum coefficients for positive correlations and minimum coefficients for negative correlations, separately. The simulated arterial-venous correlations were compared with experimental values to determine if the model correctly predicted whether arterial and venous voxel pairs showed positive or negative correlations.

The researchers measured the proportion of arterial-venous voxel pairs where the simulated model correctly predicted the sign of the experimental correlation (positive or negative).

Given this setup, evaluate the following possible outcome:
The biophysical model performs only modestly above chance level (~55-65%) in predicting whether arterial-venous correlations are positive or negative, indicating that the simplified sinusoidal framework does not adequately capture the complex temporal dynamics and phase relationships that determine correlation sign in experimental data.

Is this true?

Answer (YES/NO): NO